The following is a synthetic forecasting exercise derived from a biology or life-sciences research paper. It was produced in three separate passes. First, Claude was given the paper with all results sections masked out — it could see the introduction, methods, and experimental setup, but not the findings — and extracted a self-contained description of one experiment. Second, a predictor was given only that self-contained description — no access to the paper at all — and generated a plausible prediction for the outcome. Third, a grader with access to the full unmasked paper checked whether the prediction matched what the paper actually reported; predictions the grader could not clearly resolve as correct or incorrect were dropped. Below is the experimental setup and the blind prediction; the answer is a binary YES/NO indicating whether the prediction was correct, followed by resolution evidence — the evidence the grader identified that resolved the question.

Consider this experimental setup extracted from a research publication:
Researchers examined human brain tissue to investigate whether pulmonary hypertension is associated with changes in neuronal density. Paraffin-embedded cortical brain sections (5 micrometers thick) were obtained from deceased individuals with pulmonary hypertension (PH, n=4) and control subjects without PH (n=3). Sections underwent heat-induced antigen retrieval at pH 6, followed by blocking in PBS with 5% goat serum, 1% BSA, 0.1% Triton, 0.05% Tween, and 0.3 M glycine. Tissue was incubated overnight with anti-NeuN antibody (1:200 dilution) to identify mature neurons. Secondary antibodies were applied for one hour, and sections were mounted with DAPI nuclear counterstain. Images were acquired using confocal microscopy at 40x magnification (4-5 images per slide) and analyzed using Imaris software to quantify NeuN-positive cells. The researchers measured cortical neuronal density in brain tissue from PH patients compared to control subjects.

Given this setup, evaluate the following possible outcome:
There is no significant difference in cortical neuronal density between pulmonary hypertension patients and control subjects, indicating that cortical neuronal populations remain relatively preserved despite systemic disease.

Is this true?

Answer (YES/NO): YES